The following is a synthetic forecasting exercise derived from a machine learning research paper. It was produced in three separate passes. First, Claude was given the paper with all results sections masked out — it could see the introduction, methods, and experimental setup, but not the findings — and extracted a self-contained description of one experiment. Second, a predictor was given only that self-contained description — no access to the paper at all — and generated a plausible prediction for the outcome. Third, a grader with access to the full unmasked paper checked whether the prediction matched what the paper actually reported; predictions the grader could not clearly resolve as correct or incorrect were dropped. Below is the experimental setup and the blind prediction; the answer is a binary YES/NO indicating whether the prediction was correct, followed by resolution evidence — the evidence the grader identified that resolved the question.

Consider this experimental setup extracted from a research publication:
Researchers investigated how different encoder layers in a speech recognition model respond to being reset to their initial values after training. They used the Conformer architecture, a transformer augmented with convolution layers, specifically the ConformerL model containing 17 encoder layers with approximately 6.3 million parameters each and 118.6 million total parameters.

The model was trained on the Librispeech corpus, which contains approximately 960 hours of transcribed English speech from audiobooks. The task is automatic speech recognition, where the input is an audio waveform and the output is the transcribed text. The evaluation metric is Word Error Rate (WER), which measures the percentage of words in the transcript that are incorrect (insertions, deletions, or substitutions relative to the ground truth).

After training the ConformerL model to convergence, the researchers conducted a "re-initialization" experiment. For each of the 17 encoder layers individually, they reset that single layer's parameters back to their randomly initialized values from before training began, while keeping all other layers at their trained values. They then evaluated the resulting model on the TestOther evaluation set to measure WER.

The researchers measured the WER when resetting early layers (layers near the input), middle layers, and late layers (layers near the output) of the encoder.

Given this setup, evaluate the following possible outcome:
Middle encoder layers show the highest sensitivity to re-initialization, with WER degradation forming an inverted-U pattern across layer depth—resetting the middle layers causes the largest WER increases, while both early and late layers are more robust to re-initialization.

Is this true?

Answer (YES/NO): NO